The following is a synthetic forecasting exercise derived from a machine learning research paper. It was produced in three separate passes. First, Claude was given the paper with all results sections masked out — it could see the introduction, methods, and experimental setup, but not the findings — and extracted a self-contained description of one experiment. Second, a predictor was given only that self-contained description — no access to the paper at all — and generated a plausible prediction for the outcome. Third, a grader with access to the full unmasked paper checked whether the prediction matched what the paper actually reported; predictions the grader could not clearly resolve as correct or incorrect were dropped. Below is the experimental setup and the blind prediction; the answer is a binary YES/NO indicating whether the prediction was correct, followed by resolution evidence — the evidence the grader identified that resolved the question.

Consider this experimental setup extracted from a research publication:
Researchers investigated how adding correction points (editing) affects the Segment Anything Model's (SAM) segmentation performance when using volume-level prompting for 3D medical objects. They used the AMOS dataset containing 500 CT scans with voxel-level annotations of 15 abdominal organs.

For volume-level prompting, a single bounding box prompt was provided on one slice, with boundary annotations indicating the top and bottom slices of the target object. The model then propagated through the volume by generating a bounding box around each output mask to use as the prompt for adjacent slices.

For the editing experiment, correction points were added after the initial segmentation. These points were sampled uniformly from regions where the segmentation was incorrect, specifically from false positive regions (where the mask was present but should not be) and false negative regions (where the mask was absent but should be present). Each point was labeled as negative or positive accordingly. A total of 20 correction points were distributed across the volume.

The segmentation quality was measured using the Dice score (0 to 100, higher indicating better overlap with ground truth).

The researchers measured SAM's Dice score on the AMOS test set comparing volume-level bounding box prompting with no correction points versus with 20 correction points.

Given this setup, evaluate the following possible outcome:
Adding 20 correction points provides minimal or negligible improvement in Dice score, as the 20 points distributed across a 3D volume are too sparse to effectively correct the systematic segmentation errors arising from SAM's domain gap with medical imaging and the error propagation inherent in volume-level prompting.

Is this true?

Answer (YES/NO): NO